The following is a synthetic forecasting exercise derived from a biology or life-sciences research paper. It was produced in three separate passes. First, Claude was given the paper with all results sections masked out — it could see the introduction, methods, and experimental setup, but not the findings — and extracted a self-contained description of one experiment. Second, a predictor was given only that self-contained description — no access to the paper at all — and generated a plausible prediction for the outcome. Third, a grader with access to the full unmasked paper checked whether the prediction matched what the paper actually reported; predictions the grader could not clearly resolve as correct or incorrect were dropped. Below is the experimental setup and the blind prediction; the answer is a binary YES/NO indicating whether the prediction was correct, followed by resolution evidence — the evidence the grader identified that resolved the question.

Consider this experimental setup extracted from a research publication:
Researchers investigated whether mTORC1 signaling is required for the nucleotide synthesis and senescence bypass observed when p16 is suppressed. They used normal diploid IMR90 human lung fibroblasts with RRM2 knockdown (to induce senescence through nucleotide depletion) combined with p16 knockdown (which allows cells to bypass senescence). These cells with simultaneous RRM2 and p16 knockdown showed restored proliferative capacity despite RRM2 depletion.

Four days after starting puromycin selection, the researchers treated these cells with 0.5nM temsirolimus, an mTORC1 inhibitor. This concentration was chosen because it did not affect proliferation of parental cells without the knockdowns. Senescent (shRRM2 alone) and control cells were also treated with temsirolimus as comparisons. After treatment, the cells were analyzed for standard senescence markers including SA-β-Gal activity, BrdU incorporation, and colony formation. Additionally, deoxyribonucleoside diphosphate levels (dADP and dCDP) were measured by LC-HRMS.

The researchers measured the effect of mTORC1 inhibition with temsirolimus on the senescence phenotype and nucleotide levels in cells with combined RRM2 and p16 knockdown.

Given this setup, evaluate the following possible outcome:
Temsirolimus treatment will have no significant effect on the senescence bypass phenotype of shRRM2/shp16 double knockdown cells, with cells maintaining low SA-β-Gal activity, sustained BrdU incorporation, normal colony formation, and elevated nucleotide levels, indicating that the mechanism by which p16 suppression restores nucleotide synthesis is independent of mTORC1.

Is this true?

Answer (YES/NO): NO